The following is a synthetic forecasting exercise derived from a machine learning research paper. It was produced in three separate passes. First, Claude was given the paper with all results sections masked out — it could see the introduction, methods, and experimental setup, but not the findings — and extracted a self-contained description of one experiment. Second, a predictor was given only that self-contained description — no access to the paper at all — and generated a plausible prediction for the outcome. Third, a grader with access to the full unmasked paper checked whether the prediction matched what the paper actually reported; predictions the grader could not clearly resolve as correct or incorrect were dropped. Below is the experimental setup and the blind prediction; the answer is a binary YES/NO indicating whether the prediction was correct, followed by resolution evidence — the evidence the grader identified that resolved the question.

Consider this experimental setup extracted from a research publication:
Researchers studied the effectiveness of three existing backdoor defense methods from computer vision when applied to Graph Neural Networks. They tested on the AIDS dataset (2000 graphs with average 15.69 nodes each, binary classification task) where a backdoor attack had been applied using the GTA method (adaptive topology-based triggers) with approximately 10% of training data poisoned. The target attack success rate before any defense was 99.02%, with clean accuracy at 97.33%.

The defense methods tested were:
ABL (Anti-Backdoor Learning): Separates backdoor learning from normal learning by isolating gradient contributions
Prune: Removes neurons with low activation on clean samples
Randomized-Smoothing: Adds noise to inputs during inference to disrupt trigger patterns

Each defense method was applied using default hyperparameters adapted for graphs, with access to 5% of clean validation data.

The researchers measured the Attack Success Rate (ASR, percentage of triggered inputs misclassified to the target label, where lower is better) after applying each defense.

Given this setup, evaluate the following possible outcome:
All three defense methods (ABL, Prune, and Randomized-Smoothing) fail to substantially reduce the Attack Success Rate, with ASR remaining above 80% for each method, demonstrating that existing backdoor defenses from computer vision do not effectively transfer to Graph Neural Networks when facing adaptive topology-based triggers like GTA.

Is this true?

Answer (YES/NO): NO